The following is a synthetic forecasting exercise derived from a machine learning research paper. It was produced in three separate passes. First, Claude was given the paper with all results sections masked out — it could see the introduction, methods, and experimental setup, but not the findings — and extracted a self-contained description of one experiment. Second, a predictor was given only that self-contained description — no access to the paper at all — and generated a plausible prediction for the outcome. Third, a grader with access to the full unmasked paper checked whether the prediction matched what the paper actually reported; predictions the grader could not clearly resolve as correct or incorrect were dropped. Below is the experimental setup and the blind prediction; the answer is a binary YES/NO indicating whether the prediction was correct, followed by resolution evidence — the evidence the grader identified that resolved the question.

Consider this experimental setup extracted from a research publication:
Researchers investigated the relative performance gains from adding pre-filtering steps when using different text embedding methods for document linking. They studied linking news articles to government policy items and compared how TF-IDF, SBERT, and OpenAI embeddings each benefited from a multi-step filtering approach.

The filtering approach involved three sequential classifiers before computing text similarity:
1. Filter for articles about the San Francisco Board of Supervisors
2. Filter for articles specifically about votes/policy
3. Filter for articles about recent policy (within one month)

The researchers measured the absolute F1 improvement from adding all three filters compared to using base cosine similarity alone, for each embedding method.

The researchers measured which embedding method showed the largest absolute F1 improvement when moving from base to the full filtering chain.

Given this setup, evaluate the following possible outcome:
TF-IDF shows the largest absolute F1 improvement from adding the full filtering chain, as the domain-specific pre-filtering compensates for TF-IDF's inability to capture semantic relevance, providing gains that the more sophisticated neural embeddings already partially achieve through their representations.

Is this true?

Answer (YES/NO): YES